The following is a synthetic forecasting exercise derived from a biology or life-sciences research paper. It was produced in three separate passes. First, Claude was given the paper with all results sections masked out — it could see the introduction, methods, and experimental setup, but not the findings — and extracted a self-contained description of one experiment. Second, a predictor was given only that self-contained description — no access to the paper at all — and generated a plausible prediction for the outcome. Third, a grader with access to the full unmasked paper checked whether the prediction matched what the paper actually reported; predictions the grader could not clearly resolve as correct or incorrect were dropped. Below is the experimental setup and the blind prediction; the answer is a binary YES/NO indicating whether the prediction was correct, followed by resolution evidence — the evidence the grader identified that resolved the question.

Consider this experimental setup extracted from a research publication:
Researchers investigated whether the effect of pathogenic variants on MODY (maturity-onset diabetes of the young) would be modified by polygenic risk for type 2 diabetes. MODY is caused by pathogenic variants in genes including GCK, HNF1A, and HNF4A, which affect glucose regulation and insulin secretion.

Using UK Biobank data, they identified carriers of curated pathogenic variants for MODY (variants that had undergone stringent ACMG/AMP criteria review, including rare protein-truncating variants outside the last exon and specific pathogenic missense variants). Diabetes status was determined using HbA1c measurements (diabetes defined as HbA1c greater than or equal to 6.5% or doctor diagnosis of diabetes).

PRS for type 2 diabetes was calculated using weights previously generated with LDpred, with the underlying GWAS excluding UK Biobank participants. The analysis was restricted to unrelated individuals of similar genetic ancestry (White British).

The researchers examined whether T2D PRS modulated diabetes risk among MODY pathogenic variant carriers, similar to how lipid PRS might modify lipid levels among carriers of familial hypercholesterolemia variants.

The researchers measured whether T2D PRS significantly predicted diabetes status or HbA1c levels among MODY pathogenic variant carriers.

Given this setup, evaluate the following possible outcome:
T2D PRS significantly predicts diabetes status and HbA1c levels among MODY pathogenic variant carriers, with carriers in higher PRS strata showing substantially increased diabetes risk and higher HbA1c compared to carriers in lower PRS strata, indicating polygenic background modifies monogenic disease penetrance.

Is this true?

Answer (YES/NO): NO